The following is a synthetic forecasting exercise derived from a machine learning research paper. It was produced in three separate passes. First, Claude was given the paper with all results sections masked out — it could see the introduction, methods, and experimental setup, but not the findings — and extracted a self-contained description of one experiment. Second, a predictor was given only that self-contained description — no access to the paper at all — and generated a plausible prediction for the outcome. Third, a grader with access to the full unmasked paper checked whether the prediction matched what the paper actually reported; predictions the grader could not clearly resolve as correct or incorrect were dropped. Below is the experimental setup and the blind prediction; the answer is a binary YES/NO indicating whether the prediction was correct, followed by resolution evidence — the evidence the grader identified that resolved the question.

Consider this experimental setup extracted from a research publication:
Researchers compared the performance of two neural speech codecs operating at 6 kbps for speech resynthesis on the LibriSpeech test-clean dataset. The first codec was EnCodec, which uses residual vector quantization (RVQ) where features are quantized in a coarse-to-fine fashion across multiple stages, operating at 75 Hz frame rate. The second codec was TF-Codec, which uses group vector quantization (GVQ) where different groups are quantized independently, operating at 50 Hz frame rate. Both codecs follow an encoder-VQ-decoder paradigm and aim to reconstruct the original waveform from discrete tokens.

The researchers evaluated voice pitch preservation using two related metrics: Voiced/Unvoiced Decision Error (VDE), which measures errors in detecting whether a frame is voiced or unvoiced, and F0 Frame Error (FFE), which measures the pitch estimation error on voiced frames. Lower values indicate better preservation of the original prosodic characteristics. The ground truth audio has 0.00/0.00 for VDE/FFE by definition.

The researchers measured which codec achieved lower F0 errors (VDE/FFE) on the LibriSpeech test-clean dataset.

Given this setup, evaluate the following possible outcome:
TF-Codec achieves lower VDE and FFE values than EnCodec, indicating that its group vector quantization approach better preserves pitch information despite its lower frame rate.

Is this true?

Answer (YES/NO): YES